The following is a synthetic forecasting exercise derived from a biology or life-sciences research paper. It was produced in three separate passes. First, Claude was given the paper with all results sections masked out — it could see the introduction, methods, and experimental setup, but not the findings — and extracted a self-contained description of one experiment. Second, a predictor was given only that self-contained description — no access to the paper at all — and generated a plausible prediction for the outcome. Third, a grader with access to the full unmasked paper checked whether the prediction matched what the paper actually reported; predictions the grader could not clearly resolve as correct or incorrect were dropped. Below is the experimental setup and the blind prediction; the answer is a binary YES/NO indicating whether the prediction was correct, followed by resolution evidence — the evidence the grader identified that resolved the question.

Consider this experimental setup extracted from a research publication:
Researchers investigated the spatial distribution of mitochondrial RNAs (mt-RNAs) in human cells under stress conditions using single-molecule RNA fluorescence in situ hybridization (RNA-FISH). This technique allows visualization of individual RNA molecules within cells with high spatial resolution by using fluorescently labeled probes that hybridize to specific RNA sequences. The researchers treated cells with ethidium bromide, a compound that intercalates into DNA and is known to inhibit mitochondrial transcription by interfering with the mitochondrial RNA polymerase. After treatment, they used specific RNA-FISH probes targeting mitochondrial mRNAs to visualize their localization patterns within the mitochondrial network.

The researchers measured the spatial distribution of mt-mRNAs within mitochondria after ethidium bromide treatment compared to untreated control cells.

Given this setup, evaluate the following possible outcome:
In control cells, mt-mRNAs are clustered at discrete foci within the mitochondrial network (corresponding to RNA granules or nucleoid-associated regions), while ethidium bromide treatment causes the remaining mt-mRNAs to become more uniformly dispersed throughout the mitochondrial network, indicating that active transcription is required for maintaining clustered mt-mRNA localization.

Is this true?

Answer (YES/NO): NO